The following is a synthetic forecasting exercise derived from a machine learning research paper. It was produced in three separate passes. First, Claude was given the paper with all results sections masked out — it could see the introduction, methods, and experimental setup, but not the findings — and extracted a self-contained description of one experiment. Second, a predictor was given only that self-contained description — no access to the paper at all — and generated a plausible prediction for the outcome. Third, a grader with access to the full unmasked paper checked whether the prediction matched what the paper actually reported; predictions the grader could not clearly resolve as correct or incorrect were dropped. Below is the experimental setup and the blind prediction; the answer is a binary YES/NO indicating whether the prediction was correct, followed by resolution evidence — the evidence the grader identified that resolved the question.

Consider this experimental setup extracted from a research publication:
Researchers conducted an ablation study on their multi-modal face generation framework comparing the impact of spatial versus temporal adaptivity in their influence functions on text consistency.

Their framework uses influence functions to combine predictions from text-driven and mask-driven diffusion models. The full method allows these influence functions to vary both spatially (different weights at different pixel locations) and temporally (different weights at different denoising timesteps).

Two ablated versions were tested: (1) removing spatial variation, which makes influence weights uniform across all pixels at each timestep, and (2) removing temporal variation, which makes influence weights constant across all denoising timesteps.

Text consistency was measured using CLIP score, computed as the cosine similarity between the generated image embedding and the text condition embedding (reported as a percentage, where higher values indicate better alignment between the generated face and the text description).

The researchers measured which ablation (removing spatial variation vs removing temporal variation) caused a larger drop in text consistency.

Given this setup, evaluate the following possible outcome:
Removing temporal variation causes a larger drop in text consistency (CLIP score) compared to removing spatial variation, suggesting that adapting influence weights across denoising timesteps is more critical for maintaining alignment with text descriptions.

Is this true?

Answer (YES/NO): NO